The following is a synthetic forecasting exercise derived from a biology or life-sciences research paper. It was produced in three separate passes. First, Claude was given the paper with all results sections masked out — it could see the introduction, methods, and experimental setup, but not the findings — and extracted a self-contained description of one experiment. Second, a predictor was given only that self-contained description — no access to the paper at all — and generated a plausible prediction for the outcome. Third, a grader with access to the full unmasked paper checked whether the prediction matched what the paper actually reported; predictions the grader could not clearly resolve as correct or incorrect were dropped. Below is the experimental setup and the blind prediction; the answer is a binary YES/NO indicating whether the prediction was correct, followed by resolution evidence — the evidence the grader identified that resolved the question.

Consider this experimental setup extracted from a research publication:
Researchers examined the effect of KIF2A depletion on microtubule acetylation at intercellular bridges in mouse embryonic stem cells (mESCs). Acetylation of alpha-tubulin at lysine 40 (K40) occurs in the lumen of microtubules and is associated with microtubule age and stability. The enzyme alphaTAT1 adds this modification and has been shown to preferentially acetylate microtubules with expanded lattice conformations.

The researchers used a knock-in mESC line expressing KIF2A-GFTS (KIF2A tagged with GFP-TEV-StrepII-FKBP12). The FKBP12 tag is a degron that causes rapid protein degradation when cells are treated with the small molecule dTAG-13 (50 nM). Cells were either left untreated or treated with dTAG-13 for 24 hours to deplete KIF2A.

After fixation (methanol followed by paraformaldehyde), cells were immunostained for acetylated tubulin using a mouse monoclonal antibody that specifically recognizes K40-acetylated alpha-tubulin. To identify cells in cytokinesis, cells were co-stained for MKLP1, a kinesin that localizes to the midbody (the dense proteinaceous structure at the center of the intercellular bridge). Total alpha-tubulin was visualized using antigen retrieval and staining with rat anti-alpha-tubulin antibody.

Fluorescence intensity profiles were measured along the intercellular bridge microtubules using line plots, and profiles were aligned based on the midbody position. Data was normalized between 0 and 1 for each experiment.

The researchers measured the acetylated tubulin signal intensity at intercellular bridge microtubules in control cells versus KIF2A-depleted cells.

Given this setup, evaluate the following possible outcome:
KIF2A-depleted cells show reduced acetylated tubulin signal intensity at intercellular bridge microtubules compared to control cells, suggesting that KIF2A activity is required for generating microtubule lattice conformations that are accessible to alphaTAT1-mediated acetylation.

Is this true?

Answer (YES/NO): NO